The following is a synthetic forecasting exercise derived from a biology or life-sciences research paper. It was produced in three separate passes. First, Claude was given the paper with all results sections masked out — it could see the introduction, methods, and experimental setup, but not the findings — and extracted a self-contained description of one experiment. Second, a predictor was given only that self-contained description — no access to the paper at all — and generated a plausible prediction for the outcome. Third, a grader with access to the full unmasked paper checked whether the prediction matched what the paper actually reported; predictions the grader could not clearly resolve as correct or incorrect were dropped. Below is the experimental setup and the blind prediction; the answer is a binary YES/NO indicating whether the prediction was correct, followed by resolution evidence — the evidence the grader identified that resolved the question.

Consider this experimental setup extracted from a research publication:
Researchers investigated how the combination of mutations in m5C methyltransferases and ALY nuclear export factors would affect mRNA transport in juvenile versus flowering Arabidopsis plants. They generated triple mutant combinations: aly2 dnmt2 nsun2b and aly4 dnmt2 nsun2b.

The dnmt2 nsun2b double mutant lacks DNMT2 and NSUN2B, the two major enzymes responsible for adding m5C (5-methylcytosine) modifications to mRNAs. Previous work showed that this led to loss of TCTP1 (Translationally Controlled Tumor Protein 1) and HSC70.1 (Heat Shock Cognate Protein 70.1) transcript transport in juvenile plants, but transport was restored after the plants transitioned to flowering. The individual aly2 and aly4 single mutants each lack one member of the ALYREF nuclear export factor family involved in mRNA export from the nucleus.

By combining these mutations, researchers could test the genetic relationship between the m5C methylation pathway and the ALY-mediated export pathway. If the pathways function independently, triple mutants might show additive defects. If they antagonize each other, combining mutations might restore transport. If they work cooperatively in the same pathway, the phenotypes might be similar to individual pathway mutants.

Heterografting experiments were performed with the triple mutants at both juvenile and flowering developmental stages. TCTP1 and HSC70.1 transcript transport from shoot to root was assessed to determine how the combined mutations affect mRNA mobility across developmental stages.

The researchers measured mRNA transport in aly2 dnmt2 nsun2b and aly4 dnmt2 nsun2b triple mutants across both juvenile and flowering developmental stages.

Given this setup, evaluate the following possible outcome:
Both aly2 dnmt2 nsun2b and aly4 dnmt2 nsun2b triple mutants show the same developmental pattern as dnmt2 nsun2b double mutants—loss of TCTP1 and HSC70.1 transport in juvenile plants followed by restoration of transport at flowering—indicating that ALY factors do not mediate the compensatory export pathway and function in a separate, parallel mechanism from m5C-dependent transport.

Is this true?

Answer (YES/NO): NO